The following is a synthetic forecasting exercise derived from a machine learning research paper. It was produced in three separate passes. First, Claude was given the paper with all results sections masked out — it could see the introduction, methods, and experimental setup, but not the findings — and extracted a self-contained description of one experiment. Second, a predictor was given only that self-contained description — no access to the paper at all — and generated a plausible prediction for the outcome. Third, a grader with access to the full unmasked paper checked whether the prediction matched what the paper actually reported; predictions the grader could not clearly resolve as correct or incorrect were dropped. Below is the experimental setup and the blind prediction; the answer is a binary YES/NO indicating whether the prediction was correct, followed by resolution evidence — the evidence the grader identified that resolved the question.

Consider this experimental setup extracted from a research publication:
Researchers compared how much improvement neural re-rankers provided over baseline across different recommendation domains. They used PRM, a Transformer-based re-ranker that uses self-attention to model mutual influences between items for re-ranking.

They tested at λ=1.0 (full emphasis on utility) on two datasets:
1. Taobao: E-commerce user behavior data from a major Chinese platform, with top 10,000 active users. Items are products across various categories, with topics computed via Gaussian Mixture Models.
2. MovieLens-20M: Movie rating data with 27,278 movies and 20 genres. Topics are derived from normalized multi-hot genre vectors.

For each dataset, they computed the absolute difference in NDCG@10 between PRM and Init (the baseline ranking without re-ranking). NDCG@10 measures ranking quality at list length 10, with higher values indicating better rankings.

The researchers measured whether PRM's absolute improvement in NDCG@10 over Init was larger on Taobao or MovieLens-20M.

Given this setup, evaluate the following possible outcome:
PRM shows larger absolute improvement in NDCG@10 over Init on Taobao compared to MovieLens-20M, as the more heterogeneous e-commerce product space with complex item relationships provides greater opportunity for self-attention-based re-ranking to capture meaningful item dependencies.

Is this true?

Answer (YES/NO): YES